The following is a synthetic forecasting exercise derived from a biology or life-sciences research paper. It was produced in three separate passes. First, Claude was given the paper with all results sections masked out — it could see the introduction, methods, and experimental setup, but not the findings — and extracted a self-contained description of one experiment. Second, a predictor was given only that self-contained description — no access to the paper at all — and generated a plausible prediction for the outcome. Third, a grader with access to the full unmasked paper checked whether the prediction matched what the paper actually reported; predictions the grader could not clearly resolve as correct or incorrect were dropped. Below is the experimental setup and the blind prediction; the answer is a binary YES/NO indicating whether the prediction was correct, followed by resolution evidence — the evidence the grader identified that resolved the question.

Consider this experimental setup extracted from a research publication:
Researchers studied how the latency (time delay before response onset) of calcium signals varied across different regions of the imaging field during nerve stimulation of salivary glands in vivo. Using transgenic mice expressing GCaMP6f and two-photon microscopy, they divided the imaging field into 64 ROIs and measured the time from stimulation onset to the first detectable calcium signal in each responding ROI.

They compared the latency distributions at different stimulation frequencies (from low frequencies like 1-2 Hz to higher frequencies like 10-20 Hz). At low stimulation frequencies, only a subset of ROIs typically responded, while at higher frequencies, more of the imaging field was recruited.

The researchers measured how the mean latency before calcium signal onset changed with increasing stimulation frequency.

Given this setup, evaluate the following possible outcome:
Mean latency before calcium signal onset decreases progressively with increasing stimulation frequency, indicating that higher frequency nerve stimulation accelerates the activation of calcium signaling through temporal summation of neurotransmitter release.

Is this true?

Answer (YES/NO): YES